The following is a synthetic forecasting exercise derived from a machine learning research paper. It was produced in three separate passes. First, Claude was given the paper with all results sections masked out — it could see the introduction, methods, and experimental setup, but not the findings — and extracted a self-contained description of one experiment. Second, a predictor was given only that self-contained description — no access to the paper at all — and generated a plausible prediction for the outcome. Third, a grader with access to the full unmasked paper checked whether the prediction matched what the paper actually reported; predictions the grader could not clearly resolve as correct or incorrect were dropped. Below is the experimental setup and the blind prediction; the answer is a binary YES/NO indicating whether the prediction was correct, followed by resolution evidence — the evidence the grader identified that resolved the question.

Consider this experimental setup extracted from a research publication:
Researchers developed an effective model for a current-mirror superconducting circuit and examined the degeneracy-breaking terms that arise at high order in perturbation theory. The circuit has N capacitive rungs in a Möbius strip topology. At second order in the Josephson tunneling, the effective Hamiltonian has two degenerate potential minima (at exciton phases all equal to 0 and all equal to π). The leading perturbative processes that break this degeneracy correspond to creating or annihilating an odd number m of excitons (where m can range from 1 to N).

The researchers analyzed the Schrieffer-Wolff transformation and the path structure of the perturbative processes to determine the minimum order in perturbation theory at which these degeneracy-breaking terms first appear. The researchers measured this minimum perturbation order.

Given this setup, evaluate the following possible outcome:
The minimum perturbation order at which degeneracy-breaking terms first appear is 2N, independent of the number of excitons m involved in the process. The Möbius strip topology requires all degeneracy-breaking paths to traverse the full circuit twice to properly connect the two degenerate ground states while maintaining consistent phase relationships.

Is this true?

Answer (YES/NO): NO